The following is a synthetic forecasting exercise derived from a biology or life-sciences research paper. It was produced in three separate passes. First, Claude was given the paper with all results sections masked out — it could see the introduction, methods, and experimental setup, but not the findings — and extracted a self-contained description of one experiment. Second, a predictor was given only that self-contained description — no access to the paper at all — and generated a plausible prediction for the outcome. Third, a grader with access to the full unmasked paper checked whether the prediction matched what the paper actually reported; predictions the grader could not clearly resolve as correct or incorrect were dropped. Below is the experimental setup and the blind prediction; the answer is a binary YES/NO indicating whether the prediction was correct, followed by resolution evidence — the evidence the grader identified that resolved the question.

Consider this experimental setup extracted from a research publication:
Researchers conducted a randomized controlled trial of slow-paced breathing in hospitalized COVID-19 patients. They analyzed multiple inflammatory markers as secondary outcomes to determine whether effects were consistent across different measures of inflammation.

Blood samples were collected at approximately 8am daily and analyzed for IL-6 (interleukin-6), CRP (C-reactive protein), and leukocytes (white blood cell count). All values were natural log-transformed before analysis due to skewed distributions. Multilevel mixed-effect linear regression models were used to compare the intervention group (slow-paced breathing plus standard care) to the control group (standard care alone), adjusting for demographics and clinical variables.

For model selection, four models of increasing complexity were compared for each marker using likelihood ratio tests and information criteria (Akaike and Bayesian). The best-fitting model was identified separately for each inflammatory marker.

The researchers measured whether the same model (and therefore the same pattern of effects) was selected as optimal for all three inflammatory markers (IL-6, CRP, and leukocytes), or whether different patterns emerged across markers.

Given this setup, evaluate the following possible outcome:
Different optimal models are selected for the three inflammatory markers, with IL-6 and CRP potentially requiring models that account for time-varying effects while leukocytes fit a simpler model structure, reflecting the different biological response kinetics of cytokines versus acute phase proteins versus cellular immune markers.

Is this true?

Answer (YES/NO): NO